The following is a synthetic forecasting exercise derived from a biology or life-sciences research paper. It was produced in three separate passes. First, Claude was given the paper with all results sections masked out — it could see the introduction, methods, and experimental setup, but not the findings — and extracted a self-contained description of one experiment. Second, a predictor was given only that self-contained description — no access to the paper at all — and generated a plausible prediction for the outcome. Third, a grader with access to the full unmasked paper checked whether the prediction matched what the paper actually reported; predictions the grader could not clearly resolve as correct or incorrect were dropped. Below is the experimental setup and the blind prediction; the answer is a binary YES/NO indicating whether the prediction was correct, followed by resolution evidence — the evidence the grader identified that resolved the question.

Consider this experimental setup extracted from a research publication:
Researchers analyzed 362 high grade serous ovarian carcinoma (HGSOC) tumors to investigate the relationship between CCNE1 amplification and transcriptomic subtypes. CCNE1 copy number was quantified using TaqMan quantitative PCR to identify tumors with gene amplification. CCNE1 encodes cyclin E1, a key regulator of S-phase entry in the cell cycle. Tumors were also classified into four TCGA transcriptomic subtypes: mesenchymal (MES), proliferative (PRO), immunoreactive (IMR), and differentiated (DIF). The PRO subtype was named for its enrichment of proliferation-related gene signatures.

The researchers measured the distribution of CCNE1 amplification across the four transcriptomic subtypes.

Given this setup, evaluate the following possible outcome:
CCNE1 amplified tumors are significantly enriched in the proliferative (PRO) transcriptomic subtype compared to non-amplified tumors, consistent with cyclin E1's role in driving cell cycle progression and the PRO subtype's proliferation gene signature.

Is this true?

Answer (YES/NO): YES